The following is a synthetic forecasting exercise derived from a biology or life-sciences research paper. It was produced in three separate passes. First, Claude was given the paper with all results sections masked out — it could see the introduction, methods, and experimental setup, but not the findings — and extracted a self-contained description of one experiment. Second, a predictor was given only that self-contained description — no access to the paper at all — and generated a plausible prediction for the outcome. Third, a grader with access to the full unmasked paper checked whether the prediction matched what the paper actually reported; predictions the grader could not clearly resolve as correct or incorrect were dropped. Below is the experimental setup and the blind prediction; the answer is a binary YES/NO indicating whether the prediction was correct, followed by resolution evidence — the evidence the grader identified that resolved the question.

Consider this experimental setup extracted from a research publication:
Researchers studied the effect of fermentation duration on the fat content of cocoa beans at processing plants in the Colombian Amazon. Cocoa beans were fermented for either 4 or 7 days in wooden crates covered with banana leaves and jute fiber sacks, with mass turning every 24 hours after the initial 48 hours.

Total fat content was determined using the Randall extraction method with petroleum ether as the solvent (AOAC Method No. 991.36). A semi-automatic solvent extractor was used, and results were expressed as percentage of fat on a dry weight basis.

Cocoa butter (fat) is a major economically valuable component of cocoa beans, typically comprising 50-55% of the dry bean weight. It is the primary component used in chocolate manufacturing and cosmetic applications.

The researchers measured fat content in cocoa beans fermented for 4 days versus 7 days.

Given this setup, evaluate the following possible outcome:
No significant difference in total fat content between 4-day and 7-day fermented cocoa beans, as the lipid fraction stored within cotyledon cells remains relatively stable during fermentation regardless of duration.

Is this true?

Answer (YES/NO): NO